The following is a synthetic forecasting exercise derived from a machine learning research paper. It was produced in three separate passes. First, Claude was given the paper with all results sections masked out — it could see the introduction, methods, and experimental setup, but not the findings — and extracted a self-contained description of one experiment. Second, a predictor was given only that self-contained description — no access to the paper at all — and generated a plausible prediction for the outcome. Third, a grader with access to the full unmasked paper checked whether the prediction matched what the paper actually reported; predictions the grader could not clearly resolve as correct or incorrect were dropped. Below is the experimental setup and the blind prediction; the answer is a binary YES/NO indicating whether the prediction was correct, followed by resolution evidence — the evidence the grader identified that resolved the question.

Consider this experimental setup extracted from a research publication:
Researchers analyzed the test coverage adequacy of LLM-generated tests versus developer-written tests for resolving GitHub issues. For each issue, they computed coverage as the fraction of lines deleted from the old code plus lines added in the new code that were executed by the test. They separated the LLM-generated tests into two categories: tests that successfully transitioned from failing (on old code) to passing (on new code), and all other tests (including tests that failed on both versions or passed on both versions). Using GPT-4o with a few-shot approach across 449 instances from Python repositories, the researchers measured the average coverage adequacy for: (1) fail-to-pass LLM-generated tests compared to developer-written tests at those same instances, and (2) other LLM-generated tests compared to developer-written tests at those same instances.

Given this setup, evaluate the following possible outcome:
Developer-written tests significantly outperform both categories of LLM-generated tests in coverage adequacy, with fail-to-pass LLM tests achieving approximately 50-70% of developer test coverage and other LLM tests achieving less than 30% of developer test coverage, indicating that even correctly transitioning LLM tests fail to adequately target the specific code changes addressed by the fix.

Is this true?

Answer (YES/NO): NO